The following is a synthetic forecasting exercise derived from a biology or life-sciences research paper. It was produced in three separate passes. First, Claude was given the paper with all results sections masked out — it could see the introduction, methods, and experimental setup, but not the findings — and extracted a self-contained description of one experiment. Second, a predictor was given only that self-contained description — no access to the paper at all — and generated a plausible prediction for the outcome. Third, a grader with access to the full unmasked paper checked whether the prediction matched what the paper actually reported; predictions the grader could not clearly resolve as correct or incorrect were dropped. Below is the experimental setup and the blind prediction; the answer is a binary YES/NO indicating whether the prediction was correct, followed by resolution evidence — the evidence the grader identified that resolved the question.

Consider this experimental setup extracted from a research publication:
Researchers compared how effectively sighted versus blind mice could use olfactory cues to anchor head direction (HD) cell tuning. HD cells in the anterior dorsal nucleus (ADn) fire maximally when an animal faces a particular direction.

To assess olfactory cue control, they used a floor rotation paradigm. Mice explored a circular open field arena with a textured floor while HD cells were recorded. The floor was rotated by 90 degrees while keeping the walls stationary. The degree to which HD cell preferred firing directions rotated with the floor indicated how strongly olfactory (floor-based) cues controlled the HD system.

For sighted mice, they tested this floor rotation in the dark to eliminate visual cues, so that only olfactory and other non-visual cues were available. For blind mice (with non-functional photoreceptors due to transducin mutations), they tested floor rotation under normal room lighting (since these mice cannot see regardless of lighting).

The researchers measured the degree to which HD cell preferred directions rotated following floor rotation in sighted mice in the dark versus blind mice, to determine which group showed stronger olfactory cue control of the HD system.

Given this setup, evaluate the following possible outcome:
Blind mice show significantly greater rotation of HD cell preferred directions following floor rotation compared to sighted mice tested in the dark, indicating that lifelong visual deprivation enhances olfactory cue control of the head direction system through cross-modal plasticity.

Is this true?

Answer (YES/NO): NO